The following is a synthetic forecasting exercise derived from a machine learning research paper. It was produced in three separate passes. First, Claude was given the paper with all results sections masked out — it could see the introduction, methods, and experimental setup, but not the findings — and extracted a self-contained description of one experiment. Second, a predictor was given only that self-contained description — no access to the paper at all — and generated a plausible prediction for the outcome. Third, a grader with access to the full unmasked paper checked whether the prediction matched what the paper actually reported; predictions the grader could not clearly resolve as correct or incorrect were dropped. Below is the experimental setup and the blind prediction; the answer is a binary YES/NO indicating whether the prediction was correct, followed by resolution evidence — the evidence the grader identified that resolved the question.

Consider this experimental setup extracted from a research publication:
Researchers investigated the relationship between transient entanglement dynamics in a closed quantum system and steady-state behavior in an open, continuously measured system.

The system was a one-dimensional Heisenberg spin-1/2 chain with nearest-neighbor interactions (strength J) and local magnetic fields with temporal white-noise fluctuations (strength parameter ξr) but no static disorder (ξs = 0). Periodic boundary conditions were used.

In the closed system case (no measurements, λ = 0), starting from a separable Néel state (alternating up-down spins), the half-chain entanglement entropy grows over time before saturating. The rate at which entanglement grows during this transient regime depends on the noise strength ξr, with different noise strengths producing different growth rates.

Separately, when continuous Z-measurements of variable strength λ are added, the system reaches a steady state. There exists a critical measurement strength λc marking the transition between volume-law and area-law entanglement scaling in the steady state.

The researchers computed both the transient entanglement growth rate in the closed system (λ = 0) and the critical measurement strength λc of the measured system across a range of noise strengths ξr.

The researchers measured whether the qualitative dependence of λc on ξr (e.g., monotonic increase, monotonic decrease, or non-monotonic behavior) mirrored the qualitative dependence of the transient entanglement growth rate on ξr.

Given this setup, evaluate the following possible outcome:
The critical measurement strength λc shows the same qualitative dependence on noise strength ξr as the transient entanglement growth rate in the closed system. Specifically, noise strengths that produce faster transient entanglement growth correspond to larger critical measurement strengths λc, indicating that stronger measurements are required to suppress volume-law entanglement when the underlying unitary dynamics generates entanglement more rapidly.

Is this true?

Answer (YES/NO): YES